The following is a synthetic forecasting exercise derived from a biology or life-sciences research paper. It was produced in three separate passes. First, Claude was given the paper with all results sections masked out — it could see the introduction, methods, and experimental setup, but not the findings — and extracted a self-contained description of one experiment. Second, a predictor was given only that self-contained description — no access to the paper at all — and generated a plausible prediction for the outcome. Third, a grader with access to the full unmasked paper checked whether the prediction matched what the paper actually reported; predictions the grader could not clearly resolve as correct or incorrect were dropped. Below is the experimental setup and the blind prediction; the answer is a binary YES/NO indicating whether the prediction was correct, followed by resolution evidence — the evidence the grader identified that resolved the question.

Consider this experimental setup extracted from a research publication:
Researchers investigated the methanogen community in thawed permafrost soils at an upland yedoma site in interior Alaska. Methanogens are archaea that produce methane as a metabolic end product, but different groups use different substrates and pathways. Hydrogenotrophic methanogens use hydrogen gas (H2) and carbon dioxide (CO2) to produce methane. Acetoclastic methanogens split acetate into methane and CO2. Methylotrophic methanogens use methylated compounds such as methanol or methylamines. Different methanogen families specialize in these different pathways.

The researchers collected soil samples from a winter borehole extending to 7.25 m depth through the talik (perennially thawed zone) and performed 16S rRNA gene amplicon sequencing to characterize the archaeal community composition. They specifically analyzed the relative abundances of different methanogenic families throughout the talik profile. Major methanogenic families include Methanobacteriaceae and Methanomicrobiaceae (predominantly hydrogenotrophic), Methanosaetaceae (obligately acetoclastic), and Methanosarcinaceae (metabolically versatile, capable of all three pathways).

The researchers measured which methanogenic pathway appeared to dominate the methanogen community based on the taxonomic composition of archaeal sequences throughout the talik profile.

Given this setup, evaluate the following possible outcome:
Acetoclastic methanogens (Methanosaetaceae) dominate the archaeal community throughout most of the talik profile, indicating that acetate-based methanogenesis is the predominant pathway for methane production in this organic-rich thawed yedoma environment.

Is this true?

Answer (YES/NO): NO